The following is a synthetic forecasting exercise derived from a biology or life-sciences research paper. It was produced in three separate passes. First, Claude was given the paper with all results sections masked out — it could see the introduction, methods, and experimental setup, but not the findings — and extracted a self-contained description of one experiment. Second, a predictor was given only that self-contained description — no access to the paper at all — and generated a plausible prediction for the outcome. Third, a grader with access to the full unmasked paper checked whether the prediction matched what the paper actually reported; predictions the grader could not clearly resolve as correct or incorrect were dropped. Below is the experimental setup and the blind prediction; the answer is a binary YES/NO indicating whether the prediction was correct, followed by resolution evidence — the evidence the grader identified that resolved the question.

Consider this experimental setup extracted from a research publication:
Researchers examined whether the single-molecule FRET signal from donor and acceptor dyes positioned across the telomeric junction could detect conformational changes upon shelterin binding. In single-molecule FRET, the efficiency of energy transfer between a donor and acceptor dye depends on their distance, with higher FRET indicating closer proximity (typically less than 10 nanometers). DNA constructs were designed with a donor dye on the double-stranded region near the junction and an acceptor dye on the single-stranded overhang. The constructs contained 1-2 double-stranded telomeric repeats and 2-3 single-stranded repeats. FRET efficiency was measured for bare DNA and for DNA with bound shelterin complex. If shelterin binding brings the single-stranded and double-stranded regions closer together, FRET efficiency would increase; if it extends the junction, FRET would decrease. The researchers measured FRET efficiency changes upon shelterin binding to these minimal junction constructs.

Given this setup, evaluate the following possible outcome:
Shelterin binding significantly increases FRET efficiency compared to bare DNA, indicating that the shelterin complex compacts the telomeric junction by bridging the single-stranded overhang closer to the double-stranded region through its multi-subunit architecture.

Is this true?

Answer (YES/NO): NO